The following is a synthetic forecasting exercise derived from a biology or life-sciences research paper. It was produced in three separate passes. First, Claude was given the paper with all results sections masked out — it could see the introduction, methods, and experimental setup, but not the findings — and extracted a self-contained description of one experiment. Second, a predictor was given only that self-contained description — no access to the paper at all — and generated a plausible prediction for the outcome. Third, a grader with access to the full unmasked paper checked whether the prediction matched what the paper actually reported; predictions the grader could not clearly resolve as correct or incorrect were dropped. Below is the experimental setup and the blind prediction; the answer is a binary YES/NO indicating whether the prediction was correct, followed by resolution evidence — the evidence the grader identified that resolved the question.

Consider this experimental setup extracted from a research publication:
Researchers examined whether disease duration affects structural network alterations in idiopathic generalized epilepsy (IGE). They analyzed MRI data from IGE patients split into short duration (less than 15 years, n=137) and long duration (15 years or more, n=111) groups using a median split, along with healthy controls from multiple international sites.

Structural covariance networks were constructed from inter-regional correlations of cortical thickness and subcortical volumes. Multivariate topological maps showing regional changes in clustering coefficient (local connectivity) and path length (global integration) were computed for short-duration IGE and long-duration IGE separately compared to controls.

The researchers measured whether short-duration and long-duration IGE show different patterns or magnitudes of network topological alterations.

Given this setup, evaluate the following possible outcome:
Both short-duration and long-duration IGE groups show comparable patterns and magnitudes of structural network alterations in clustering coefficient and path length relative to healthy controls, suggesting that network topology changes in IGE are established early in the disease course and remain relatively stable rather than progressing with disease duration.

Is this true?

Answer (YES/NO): YES